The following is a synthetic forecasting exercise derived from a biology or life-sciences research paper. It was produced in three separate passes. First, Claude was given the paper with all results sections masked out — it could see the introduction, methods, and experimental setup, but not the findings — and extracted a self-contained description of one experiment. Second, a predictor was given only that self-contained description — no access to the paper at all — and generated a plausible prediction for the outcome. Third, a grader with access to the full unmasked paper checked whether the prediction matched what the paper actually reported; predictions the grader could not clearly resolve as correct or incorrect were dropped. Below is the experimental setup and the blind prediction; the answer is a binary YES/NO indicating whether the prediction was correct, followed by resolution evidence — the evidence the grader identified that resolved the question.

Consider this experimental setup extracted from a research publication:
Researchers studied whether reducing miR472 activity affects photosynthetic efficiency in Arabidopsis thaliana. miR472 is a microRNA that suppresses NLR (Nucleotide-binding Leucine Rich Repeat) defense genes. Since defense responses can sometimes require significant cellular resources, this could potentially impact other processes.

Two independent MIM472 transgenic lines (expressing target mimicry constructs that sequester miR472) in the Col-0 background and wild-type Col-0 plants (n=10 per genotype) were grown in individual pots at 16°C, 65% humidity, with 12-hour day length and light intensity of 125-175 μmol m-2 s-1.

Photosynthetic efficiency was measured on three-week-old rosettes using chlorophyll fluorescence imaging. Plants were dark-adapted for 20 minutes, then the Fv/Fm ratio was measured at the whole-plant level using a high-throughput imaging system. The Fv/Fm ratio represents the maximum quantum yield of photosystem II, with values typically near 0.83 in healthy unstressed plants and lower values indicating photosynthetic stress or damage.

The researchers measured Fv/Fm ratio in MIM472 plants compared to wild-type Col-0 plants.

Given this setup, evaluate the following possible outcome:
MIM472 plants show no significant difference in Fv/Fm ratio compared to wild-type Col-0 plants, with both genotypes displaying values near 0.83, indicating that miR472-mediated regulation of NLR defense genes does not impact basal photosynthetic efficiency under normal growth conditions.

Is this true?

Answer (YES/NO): YES